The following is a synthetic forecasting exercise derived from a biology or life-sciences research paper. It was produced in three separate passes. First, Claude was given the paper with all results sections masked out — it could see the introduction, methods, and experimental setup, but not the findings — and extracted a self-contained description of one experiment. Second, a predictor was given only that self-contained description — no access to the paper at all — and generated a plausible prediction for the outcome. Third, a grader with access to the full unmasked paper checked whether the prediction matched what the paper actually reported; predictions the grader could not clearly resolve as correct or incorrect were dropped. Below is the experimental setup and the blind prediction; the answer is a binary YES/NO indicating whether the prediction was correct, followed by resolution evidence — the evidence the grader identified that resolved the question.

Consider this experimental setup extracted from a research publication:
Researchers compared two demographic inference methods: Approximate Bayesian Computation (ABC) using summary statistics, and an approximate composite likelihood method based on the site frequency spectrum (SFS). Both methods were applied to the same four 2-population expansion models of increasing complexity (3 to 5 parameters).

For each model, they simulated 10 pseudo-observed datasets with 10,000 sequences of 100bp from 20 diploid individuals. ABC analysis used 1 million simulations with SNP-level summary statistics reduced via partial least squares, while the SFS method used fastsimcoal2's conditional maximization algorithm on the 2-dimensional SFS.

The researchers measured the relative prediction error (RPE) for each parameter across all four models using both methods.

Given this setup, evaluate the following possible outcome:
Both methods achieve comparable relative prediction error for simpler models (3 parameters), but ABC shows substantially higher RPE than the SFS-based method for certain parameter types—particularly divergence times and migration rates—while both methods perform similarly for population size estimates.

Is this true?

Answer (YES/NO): NO